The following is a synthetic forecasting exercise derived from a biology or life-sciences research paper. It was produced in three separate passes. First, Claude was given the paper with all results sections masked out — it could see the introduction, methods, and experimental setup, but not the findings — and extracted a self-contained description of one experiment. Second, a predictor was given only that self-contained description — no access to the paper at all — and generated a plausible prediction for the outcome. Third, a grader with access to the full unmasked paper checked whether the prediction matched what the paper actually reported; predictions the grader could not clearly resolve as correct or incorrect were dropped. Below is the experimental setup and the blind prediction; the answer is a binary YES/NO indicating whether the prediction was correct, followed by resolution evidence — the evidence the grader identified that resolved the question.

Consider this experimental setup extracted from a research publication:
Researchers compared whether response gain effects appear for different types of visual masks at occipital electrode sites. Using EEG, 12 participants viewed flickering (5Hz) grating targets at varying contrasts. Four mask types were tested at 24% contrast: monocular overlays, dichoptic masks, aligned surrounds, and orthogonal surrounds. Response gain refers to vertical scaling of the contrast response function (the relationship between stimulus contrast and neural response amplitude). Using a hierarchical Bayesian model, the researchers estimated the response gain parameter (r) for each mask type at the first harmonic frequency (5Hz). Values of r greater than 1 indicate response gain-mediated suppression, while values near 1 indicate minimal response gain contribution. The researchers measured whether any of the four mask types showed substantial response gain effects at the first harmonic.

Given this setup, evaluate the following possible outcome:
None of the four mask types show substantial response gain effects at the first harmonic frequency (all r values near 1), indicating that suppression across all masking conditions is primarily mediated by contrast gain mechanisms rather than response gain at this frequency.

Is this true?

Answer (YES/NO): YES